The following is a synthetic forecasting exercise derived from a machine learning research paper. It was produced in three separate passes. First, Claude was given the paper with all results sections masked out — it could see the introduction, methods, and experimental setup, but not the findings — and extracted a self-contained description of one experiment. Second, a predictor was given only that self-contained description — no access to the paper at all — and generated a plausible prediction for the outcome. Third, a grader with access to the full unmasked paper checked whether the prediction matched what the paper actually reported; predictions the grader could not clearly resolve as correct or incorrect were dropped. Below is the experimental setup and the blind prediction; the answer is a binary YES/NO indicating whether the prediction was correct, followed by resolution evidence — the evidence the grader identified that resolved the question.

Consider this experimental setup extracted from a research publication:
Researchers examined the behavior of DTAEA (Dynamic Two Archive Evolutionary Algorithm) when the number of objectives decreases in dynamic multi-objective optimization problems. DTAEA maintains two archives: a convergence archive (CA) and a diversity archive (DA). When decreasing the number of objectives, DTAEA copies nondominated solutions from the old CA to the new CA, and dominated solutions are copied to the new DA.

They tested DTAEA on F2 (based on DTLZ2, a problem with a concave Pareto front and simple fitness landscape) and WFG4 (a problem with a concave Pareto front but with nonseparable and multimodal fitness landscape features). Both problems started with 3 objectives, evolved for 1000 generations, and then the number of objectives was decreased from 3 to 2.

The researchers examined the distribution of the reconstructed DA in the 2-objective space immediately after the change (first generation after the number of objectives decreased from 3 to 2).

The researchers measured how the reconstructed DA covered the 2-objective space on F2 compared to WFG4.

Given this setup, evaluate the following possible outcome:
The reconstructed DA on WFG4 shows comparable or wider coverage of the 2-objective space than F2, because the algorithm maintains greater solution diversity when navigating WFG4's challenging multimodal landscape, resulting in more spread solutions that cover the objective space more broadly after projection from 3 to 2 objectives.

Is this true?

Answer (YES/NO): NO